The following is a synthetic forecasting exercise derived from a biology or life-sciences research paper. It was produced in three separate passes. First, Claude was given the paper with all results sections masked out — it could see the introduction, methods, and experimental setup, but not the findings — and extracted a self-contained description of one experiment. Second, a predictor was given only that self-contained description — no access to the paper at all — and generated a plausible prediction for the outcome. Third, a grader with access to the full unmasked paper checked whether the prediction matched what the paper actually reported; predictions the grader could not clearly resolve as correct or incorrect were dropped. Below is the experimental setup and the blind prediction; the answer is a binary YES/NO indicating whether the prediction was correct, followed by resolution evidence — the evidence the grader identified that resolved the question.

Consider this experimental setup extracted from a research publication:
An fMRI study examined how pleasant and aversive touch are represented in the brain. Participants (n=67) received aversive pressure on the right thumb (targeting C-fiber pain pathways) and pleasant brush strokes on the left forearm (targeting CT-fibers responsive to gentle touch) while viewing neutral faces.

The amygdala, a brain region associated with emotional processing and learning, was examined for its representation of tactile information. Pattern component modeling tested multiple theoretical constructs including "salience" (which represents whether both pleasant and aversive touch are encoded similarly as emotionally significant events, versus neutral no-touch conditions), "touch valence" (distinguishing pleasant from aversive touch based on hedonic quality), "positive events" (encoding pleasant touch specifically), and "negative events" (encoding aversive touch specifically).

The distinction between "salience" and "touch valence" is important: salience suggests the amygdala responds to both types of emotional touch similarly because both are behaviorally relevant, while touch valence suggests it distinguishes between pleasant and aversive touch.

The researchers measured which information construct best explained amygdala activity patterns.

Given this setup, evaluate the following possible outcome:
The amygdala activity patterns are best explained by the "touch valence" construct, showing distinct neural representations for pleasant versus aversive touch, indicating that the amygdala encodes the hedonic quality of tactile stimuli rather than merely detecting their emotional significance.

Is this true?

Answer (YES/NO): NO